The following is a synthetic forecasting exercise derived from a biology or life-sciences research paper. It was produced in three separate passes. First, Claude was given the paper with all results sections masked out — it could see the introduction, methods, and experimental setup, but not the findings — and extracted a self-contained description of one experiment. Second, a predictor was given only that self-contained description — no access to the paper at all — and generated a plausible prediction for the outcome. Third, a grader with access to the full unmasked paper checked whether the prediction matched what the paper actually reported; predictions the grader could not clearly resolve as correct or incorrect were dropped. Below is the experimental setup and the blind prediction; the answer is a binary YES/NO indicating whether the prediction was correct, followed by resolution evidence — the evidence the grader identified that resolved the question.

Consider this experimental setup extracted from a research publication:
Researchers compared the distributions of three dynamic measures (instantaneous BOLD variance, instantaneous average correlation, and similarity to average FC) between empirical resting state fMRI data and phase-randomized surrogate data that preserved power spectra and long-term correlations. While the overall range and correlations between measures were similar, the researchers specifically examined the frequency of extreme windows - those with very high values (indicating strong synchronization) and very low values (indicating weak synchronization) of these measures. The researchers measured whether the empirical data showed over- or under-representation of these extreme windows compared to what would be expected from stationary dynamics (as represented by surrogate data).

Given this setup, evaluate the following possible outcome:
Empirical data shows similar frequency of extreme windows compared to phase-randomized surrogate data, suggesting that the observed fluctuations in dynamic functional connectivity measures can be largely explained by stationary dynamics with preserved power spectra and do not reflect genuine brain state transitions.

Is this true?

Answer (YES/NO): NO